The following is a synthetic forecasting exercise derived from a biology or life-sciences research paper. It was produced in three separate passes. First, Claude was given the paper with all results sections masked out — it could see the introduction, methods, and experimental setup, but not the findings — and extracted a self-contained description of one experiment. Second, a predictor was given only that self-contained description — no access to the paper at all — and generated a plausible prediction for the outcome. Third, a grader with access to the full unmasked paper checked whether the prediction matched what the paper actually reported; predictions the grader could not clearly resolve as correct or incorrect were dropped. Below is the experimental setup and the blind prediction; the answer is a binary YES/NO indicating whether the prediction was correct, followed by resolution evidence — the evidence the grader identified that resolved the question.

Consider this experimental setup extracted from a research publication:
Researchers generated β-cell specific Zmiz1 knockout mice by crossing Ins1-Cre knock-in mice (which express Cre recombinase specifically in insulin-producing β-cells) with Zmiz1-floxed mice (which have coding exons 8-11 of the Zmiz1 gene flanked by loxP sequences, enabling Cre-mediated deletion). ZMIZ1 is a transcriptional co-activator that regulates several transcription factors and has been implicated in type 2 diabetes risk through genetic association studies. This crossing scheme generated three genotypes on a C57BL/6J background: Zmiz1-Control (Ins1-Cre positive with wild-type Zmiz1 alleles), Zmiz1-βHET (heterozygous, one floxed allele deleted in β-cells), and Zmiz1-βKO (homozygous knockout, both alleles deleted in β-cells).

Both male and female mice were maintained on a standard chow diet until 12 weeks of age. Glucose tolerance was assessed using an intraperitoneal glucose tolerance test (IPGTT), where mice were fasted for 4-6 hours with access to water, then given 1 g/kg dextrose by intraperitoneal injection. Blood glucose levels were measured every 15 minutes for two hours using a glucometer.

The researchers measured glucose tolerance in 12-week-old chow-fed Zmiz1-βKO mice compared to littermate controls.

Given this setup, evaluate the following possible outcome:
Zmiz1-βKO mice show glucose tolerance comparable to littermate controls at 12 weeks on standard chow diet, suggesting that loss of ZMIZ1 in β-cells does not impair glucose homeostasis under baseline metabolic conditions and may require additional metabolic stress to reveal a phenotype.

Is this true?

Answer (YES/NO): NO